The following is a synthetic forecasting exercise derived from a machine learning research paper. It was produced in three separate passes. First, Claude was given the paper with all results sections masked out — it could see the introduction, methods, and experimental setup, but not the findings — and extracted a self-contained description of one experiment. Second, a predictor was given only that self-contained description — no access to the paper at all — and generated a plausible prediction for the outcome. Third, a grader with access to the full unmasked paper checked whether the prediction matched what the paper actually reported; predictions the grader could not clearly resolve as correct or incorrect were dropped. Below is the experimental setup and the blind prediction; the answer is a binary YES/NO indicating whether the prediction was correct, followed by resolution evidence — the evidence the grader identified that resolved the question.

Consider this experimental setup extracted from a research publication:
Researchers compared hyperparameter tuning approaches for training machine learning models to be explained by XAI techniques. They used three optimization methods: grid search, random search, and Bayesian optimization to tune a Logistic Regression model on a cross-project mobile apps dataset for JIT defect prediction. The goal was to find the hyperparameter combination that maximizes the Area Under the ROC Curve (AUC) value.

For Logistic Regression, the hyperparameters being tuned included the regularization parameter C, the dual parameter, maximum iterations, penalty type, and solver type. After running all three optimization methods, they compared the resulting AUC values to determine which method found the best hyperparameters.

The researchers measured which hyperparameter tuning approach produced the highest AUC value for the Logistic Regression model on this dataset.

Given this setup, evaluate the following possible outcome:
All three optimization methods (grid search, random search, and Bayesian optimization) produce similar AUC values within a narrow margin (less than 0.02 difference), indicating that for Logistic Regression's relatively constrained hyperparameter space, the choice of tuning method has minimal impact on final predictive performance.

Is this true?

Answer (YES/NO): NO